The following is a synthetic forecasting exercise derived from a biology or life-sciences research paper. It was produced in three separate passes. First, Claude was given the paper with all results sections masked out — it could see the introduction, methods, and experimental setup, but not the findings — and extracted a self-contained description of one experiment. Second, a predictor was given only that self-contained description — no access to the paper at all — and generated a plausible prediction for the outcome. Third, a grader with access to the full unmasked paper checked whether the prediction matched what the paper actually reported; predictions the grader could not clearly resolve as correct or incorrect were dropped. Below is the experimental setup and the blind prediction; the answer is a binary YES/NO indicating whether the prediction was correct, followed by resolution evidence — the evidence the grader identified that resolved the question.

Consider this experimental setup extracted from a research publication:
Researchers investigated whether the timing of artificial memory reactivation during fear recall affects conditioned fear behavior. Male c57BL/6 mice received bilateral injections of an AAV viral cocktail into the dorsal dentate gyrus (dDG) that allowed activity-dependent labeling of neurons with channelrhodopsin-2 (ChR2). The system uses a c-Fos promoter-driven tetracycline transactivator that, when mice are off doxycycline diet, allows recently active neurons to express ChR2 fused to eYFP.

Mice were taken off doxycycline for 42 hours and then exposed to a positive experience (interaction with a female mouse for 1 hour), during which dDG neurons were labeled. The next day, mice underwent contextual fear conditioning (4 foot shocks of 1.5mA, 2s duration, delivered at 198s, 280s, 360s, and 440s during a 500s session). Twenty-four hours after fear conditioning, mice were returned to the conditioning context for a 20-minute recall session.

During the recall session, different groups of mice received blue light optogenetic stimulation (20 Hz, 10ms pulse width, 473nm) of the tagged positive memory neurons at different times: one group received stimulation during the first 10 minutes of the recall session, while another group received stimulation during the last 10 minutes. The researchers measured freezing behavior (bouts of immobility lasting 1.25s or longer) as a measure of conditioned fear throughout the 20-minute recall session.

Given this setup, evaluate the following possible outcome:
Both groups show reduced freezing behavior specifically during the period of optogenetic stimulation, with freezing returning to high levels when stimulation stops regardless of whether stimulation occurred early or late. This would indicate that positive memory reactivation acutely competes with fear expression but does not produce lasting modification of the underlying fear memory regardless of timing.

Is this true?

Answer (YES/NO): NO